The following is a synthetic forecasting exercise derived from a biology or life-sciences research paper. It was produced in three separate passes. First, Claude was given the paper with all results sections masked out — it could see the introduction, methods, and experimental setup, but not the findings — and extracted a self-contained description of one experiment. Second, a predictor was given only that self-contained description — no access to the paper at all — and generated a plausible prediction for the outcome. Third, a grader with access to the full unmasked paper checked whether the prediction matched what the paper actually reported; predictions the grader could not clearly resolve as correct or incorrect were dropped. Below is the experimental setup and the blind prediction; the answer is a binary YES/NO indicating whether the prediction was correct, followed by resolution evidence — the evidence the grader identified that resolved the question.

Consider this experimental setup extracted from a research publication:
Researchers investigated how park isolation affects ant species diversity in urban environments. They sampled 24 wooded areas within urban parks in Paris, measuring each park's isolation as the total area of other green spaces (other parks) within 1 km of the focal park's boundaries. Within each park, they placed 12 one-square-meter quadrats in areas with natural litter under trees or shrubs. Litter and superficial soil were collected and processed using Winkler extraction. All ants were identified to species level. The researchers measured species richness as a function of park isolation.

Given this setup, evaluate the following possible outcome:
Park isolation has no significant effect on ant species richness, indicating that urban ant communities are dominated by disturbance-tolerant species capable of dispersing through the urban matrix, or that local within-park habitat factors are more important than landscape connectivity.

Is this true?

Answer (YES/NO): YES